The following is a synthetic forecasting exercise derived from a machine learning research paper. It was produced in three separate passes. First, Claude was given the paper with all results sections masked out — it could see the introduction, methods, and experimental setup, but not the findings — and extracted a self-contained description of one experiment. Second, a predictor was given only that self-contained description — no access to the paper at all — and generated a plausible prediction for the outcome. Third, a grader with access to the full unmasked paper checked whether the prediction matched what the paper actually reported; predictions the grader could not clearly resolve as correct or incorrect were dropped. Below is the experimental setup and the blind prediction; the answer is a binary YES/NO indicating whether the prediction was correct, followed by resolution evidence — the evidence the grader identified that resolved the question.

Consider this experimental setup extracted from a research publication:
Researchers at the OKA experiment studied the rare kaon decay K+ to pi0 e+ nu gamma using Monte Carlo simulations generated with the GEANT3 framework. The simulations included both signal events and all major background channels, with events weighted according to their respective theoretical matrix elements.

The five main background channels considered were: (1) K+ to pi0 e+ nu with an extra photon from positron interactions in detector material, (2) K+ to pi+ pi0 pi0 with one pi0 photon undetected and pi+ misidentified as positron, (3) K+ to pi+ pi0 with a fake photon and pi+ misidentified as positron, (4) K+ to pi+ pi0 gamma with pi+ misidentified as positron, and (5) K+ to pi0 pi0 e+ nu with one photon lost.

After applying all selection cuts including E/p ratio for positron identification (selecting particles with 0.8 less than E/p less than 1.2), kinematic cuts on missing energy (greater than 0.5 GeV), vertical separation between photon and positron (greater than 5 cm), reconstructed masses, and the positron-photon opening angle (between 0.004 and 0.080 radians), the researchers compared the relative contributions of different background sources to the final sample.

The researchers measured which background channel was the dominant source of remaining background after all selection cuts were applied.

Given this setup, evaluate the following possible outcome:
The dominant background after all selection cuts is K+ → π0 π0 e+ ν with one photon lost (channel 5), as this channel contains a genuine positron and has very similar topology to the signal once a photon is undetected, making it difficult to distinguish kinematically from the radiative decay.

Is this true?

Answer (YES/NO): NO